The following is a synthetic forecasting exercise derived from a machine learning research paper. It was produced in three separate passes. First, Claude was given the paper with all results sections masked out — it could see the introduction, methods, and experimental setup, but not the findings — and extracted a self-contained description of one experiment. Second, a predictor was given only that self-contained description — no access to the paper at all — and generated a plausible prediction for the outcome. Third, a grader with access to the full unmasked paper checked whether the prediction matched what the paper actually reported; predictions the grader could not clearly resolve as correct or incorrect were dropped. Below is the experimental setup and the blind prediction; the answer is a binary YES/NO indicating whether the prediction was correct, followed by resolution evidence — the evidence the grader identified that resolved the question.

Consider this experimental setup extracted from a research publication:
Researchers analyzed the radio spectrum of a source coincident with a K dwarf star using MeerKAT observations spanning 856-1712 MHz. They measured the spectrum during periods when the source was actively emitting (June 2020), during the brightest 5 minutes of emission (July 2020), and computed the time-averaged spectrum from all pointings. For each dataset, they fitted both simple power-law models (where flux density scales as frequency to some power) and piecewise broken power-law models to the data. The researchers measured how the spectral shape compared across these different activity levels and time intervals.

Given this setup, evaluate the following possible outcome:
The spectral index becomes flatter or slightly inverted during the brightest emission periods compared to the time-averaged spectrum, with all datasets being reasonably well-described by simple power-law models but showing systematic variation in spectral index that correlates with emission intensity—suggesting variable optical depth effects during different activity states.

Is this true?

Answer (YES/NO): NO